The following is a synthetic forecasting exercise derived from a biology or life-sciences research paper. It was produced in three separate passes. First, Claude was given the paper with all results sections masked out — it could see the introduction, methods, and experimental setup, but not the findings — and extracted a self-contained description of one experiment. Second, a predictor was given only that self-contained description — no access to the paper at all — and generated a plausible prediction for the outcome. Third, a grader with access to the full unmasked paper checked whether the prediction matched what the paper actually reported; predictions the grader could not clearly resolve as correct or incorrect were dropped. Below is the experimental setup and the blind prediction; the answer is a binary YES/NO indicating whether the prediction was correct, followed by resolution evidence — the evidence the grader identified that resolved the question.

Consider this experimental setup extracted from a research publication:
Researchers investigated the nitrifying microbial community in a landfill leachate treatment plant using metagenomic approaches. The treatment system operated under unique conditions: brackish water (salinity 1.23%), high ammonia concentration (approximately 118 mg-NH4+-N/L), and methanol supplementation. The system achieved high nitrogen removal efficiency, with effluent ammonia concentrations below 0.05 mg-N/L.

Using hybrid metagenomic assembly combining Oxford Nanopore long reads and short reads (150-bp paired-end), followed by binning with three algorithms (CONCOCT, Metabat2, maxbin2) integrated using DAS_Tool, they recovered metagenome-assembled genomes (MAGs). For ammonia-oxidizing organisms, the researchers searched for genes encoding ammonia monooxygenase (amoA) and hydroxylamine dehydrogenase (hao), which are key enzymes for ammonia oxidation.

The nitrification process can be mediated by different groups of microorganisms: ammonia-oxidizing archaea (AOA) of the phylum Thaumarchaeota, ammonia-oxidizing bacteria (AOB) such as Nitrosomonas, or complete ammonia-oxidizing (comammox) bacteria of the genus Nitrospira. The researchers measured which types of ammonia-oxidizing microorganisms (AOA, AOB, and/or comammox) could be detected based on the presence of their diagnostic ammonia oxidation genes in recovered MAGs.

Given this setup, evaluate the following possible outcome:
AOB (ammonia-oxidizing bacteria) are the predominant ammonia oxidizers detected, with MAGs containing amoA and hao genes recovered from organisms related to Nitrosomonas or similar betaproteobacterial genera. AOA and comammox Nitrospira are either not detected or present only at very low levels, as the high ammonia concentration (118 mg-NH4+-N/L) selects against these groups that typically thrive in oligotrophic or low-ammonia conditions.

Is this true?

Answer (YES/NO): NO